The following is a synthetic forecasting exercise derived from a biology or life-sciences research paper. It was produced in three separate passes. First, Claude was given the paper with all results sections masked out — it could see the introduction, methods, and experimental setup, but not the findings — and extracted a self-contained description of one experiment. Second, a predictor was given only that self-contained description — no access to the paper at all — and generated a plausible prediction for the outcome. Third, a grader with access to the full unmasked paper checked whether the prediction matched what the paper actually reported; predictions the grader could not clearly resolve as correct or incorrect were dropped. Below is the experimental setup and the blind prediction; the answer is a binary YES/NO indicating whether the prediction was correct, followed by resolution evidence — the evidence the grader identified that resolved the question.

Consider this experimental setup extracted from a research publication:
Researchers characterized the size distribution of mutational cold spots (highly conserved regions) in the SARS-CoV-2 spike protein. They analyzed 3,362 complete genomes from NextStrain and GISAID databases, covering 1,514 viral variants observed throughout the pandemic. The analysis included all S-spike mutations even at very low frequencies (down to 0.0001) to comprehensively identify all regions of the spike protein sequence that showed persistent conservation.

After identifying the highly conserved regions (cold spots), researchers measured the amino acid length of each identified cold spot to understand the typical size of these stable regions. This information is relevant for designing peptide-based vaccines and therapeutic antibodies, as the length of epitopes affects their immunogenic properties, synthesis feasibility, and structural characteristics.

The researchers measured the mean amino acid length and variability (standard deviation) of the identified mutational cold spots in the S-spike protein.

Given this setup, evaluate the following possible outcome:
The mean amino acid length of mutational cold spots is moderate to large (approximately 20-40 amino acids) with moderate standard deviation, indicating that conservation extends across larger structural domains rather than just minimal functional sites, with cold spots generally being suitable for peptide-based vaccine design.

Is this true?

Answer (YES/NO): NO